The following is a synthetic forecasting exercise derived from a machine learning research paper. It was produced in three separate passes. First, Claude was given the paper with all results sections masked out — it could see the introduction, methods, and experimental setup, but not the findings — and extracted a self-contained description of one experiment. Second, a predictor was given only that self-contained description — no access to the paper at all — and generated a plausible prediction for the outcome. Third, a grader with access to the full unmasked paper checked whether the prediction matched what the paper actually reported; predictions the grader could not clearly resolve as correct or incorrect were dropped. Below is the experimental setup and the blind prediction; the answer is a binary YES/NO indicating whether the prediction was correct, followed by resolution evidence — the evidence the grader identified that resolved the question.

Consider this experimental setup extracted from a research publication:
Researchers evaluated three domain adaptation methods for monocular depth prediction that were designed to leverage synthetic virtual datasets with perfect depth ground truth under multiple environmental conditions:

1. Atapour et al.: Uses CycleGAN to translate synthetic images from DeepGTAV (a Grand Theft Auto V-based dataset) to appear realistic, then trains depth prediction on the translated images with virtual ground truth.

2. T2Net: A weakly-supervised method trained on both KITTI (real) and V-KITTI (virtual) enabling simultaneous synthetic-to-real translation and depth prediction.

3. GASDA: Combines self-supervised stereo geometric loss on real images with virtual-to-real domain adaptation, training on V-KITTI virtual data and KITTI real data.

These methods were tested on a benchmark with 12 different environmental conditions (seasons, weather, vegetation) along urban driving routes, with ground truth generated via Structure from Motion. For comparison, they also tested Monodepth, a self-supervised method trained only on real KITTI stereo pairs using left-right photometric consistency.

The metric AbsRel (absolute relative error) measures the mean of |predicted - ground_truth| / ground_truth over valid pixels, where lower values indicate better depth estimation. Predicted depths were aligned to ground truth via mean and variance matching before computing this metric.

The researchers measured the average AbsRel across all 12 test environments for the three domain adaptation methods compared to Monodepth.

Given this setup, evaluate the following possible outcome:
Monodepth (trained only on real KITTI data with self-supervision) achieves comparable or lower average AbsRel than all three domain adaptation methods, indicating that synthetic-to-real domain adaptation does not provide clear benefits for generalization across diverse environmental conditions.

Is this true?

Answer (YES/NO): YES